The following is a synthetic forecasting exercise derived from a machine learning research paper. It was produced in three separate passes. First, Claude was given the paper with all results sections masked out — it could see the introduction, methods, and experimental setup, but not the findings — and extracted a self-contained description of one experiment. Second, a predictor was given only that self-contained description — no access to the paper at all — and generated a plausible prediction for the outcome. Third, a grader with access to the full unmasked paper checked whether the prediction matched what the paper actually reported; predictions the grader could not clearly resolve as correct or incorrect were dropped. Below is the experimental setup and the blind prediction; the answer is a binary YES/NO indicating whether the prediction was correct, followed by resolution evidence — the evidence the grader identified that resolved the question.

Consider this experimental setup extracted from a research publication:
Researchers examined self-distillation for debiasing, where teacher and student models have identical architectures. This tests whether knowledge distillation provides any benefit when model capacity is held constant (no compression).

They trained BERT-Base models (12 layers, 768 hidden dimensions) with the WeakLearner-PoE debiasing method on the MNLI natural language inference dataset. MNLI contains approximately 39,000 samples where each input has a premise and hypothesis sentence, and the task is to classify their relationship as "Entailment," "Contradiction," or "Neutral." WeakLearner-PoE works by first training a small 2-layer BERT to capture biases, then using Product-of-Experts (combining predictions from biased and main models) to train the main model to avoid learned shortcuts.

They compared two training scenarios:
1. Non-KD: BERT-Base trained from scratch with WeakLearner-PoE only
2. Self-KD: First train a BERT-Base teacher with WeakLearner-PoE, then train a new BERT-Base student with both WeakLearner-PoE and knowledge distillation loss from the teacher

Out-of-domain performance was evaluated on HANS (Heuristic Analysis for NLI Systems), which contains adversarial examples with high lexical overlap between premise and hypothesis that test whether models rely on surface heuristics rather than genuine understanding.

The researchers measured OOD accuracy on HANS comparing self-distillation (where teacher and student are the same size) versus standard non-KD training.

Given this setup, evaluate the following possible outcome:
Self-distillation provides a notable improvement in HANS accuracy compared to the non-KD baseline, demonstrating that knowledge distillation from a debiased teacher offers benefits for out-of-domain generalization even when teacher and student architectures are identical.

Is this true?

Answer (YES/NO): NO